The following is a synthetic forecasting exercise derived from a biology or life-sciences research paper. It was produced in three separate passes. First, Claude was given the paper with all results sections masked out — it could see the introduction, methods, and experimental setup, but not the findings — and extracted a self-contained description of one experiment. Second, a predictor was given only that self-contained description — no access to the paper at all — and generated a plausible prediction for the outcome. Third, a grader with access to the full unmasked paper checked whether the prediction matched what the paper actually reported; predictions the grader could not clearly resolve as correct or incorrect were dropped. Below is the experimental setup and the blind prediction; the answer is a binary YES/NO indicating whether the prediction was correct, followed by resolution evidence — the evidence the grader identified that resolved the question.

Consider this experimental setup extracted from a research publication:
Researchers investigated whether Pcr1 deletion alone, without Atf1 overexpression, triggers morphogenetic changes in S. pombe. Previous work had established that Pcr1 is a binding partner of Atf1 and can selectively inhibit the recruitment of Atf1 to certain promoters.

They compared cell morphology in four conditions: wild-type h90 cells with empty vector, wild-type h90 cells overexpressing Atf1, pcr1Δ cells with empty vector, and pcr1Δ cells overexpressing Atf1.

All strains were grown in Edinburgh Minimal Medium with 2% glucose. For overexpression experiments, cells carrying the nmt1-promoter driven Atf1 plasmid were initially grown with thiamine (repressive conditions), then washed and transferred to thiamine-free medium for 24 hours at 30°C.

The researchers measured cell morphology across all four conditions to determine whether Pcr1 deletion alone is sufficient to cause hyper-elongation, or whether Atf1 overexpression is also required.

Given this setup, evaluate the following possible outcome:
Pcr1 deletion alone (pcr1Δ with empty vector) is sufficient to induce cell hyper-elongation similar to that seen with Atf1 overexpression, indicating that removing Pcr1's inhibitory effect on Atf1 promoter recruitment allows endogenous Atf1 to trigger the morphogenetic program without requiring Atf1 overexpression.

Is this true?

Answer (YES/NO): NO